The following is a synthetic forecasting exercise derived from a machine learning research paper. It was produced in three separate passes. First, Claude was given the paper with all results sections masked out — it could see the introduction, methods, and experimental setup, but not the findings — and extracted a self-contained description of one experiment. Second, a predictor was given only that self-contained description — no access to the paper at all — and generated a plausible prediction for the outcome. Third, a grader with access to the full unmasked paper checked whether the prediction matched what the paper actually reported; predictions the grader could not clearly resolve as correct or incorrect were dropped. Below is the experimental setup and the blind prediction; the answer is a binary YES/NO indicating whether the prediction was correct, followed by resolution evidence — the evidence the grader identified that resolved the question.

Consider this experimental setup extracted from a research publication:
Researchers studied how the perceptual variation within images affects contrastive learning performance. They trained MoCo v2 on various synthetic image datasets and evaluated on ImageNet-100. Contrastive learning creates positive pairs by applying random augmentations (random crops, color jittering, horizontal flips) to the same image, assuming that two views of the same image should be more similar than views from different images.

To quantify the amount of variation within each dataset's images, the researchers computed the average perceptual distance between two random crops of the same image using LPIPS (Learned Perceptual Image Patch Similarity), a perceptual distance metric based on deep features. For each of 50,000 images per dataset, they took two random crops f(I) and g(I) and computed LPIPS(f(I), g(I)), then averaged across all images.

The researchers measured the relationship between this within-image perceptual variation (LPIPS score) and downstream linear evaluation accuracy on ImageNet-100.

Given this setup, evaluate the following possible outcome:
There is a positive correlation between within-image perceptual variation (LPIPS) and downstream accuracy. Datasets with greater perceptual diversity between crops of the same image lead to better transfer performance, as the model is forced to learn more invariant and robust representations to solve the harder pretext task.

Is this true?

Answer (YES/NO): NO